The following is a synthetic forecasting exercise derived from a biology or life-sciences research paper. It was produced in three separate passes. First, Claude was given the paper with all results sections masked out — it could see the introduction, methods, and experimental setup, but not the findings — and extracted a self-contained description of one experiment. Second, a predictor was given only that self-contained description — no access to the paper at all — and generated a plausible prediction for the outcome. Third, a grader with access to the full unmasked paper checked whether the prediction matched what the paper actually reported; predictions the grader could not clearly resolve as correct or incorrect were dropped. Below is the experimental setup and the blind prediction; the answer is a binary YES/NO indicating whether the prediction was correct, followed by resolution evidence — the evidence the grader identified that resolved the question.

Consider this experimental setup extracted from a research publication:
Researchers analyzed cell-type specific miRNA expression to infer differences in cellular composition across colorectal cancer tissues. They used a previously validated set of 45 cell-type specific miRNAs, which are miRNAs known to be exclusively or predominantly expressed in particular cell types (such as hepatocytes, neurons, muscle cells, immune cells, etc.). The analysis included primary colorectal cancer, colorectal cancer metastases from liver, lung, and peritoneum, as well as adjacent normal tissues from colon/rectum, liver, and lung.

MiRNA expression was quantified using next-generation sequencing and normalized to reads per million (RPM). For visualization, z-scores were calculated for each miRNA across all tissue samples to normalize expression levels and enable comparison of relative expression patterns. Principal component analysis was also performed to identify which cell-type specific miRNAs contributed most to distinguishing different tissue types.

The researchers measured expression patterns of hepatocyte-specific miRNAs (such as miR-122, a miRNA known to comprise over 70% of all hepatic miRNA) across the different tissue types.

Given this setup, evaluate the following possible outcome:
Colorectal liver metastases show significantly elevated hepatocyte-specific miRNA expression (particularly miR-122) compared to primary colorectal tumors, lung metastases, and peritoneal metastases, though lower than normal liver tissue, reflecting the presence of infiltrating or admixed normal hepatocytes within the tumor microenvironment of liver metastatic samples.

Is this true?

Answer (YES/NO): YES